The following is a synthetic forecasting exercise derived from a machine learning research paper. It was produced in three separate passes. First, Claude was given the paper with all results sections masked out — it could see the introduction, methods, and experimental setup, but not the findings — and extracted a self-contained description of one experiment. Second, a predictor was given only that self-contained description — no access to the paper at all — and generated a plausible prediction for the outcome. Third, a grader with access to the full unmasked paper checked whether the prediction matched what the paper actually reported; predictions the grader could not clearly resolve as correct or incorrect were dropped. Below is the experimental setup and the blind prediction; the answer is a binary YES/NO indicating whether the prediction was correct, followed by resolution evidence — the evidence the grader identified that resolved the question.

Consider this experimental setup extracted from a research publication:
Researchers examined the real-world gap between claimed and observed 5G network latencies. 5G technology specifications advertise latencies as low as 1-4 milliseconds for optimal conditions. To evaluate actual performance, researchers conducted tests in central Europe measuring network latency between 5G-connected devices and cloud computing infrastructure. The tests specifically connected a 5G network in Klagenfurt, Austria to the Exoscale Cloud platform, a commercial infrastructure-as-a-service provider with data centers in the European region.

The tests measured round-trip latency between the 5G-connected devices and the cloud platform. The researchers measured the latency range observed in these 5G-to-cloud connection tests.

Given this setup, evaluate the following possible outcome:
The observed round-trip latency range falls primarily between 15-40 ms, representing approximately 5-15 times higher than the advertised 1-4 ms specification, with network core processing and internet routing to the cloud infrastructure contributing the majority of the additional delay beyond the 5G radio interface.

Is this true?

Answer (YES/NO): NO